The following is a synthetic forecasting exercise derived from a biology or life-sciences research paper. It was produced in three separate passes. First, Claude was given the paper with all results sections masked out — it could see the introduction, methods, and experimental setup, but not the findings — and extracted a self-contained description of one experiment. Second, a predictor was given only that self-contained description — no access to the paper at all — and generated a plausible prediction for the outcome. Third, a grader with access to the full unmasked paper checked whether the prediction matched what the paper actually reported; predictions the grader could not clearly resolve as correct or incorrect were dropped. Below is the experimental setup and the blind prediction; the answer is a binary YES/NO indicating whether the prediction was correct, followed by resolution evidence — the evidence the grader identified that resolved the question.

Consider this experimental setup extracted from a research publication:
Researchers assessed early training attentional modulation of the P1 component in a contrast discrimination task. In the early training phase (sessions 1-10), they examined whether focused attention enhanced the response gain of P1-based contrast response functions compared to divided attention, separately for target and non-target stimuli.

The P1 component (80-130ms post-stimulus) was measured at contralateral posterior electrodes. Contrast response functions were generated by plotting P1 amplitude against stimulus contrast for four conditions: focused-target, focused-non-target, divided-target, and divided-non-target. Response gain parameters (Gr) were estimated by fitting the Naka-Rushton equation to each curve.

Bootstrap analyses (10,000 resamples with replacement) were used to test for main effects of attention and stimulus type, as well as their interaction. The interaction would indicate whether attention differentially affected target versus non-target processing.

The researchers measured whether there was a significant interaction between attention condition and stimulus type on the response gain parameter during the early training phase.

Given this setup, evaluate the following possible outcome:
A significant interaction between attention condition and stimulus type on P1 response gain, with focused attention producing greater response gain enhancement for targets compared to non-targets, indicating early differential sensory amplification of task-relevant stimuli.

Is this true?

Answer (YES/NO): YES